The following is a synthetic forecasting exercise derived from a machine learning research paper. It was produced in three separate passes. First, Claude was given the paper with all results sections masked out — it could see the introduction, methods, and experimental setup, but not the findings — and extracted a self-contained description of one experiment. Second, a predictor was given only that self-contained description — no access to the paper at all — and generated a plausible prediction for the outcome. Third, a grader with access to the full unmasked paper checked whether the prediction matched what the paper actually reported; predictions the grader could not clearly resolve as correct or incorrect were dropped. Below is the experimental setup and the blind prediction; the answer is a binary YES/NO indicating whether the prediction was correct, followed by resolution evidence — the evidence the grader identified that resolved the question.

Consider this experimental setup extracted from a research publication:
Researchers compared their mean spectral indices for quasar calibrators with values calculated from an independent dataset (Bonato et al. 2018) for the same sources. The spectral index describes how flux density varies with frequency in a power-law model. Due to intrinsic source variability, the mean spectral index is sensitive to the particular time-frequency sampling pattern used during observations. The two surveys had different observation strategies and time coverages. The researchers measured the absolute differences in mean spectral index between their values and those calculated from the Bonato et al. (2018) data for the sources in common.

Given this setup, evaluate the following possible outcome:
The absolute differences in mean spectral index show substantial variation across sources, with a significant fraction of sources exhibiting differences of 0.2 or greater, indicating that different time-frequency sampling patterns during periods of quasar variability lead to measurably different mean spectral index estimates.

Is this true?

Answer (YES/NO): NO